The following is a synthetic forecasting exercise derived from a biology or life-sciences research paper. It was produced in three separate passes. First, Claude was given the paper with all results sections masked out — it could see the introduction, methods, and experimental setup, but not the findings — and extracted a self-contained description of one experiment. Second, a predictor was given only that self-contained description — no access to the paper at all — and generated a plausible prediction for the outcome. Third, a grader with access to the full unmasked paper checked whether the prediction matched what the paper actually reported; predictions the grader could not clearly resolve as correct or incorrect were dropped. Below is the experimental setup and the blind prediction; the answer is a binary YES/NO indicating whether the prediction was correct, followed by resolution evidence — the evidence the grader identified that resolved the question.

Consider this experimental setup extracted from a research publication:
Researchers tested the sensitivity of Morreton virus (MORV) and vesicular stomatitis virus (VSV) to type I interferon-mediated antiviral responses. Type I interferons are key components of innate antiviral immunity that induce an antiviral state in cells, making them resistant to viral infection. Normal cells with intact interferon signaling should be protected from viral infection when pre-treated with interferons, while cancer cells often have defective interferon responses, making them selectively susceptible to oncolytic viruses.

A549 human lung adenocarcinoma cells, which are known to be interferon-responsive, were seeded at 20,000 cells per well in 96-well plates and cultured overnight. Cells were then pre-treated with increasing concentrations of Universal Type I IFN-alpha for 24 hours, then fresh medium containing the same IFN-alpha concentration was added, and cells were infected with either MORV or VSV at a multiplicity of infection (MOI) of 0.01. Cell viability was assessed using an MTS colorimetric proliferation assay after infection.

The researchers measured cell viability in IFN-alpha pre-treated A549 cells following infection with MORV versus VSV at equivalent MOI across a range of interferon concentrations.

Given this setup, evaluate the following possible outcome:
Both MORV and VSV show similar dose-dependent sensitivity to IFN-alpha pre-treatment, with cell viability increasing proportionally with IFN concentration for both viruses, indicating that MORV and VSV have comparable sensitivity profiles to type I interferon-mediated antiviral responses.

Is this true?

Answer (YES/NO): NO